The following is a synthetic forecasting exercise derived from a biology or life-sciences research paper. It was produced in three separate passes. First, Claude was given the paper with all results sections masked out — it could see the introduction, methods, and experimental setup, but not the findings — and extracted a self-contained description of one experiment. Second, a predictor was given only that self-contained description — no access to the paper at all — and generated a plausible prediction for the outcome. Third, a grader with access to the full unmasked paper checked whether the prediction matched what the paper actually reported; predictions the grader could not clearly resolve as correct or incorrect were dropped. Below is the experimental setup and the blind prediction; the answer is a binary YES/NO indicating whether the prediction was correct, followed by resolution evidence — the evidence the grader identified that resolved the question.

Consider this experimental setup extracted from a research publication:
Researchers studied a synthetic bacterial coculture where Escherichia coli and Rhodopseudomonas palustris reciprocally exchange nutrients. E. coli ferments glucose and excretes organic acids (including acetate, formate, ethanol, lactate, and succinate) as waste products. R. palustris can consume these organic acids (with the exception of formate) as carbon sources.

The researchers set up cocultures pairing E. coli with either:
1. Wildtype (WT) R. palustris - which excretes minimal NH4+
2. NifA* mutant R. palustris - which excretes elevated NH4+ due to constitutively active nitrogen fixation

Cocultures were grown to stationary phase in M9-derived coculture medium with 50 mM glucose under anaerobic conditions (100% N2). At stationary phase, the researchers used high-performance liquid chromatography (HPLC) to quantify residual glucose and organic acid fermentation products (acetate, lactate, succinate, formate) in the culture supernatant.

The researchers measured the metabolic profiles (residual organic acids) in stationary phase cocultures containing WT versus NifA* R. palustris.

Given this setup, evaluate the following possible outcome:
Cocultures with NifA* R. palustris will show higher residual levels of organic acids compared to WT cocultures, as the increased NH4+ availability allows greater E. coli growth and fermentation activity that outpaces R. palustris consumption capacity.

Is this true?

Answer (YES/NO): YES